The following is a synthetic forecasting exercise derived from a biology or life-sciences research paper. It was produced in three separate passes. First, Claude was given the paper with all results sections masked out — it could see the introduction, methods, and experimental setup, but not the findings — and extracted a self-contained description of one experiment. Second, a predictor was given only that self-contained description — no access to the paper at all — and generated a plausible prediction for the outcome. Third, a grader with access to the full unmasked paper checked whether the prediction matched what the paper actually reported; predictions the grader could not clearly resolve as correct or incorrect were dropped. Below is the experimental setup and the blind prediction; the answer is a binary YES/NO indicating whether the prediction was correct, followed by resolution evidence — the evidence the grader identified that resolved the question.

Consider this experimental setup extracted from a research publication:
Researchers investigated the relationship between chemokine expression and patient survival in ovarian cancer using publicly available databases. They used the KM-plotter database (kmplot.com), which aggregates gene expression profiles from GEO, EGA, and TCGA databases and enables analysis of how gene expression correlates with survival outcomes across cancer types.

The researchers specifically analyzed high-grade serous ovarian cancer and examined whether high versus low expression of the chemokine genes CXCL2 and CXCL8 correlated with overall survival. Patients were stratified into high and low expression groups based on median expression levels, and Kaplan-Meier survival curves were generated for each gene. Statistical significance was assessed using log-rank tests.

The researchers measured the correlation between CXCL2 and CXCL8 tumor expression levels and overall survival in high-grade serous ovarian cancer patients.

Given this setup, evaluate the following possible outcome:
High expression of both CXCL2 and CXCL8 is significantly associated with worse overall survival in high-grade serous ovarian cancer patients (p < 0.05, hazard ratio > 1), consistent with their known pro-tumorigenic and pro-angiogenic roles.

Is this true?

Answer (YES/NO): NO